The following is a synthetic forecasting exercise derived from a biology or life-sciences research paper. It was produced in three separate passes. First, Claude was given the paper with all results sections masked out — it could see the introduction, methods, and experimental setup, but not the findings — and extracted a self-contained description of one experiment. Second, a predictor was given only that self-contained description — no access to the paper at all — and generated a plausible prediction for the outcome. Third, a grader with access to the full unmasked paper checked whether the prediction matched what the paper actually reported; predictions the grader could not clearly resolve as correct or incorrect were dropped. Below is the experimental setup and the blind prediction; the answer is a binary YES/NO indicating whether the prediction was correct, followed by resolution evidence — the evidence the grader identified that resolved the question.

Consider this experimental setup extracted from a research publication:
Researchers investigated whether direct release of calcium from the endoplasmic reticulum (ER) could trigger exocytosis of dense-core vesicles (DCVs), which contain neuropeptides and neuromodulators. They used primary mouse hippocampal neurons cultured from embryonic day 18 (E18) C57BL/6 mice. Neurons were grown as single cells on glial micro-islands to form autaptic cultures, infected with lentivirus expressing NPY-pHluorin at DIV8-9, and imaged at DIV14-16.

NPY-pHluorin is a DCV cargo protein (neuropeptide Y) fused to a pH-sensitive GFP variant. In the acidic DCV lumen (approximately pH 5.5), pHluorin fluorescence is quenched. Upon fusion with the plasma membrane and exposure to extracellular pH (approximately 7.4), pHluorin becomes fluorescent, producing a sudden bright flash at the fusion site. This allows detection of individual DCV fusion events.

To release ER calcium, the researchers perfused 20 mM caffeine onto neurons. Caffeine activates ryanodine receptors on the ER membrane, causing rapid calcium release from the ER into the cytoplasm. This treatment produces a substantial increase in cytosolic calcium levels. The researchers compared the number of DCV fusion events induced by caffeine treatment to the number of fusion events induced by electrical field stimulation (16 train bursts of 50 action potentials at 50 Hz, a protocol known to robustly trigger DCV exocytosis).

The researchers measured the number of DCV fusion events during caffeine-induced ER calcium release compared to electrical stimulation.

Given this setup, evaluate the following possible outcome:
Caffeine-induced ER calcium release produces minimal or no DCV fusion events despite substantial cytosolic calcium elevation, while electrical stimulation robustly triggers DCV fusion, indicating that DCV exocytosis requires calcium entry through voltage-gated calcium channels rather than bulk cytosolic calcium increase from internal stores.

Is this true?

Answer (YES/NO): YES